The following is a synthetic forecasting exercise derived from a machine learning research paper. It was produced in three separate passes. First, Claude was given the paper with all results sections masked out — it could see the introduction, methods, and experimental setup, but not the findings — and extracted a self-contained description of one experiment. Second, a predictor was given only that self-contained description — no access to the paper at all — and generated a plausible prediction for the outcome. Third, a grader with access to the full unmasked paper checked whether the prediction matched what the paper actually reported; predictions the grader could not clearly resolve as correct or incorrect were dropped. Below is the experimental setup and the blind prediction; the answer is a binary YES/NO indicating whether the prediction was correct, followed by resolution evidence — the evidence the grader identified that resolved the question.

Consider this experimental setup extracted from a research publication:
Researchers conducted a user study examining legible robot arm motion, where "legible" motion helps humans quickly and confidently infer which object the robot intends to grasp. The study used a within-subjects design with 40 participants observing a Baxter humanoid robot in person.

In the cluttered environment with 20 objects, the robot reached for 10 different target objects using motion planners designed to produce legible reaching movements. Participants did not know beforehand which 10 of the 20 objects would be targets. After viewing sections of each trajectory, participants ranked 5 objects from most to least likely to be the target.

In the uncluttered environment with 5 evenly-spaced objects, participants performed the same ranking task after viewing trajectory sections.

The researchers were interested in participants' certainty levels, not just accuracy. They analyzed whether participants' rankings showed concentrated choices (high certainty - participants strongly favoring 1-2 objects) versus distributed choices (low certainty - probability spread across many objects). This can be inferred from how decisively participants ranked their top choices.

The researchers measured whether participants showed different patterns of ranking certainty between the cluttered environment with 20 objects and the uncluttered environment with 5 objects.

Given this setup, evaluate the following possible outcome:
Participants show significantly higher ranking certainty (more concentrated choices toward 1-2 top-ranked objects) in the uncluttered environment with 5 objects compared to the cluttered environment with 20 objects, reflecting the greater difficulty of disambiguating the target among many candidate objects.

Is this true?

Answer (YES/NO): YES